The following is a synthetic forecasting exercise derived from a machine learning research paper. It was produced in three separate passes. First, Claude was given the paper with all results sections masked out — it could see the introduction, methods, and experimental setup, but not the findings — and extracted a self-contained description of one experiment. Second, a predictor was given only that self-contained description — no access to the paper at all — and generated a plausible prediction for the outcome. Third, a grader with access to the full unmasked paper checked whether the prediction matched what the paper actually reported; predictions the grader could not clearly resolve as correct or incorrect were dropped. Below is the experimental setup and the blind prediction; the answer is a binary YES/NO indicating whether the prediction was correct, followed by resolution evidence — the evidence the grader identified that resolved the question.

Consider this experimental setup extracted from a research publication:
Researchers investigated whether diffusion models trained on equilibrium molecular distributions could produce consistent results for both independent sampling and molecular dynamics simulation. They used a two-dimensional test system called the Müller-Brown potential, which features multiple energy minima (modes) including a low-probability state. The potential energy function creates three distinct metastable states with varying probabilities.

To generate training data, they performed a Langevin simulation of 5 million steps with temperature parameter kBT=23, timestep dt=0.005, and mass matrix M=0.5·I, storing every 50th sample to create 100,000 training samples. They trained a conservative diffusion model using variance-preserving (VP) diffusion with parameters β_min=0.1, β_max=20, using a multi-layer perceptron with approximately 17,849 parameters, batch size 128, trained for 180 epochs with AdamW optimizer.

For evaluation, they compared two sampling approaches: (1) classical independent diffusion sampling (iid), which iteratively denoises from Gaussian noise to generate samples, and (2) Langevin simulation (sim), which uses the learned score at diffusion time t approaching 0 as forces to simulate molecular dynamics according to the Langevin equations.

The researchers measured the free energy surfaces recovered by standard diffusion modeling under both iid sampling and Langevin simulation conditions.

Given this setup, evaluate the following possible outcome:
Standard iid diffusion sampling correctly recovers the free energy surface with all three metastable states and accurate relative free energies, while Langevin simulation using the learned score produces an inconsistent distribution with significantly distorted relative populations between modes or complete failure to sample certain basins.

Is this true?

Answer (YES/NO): YES